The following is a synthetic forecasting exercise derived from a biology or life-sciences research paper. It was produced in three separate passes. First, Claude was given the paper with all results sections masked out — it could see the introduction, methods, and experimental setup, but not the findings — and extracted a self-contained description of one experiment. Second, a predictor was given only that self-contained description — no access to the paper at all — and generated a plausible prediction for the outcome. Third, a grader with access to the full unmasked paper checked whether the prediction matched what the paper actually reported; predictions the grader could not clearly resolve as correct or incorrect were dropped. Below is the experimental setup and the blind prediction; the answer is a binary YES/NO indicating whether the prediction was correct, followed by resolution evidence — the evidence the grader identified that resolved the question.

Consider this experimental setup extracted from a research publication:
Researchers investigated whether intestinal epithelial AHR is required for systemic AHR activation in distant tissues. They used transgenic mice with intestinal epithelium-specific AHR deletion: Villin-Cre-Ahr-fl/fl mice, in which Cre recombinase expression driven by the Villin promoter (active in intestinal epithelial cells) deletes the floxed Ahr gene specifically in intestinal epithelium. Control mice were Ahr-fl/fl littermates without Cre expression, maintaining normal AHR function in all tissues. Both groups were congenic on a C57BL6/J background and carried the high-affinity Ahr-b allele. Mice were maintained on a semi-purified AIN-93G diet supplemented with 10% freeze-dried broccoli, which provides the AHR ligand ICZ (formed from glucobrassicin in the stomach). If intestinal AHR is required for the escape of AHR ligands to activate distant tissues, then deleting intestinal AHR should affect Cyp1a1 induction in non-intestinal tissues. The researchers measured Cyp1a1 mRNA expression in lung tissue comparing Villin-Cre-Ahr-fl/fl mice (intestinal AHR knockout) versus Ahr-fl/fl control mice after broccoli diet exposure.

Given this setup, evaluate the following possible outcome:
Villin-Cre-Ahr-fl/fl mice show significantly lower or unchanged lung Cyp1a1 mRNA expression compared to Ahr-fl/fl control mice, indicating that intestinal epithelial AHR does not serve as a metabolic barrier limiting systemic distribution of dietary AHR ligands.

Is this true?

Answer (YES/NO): NO